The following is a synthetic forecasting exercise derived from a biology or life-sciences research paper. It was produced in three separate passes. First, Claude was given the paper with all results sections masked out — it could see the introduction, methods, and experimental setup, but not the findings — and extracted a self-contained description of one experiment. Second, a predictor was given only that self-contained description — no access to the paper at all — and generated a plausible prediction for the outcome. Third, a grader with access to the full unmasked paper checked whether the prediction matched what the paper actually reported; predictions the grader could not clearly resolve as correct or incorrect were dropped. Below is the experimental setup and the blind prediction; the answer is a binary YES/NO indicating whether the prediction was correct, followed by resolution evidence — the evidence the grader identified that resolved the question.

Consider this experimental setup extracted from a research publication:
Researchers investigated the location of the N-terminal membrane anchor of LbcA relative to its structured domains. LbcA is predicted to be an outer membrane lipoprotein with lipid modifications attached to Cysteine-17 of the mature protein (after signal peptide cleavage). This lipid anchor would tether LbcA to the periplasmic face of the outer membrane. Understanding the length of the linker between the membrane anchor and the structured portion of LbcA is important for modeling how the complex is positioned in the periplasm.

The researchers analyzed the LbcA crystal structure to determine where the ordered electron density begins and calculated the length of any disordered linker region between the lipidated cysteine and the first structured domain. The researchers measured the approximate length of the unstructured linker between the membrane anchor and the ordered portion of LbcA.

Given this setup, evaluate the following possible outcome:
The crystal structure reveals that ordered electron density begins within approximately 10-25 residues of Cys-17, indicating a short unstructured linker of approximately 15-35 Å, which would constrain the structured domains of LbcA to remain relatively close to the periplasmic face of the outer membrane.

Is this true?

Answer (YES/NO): NO